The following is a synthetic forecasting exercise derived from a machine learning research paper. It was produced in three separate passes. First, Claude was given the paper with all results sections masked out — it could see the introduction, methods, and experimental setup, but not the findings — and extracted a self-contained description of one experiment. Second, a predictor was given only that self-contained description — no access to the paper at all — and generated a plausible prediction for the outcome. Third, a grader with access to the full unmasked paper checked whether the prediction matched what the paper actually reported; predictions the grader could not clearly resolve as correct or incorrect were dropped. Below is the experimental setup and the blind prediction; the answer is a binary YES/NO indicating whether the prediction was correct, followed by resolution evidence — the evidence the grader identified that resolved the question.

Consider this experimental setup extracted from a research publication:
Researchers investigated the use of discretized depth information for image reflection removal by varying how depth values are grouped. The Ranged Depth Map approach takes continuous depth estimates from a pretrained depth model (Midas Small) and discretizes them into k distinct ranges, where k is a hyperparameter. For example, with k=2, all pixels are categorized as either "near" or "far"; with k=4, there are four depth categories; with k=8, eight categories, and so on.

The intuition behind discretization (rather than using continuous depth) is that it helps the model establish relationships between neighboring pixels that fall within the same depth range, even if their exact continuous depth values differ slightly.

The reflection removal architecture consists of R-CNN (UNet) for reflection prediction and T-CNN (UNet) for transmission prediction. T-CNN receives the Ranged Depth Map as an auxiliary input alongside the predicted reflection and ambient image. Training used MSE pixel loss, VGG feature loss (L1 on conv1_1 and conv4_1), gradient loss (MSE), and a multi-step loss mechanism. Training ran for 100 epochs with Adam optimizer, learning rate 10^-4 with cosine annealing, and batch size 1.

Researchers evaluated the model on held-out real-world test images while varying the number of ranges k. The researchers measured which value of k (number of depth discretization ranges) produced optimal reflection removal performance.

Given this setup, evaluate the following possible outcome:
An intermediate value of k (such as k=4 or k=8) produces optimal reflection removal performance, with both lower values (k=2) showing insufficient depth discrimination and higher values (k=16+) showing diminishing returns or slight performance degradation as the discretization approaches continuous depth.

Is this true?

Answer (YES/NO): NO